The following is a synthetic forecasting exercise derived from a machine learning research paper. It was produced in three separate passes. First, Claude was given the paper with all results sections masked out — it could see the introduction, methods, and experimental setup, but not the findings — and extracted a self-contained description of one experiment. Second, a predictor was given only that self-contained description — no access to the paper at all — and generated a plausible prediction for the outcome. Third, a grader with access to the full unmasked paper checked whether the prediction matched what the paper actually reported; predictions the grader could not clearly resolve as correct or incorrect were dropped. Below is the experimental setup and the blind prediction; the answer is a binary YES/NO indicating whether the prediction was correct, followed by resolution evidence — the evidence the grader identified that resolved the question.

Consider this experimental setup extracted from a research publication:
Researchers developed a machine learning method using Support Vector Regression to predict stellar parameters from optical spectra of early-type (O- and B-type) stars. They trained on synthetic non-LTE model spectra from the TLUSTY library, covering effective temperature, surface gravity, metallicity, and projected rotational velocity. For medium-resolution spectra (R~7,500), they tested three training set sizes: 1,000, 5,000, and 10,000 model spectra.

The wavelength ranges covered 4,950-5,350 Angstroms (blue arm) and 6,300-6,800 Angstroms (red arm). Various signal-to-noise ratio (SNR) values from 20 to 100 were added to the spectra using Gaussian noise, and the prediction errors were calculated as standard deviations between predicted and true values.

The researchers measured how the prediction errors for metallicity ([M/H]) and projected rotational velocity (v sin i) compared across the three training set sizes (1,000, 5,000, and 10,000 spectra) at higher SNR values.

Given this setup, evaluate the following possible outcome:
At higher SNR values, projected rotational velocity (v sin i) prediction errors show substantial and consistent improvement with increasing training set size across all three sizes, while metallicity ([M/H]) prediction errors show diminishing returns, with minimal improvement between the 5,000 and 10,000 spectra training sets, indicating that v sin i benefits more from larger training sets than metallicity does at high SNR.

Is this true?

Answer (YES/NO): NO